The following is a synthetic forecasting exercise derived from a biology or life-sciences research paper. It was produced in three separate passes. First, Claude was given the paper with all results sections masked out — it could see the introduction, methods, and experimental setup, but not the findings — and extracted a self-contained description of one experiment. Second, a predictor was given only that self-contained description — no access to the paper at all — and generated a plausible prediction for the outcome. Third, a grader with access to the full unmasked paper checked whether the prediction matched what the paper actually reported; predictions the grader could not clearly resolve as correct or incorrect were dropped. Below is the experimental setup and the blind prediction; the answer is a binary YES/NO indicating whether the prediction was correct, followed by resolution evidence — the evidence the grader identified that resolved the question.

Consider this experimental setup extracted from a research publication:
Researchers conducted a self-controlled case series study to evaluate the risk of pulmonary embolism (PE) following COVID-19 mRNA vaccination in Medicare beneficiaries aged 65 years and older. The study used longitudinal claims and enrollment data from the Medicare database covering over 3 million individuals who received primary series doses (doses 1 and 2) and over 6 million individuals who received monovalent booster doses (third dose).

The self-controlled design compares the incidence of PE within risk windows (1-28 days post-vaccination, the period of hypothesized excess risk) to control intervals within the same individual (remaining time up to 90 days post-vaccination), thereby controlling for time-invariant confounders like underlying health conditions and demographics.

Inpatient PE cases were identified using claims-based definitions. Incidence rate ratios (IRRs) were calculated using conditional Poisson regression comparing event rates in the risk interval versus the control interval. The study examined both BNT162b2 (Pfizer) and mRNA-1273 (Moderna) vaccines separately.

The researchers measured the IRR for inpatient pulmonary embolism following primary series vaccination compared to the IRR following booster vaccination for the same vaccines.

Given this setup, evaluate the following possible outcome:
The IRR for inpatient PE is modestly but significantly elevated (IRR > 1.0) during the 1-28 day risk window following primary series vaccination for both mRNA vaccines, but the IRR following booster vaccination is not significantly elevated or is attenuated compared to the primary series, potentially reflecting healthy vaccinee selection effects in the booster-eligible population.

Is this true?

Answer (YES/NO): NO